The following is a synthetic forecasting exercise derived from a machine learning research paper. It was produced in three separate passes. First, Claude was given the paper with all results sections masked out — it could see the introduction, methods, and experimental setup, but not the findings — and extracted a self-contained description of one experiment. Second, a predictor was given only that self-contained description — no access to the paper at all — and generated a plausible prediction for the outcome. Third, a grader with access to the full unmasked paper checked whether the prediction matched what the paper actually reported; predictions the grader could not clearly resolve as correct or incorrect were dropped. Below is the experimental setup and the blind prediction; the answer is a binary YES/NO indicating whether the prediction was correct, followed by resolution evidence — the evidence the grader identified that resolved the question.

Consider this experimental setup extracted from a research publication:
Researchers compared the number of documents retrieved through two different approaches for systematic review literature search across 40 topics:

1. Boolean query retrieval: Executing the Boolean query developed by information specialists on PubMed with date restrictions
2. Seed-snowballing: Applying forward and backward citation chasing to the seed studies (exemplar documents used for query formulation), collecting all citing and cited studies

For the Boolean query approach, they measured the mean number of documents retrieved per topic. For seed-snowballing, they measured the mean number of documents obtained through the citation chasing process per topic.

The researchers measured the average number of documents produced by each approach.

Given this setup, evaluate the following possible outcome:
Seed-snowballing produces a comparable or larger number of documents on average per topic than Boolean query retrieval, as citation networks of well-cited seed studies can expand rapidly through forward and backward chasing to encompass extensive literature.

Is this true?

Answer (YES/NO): NO